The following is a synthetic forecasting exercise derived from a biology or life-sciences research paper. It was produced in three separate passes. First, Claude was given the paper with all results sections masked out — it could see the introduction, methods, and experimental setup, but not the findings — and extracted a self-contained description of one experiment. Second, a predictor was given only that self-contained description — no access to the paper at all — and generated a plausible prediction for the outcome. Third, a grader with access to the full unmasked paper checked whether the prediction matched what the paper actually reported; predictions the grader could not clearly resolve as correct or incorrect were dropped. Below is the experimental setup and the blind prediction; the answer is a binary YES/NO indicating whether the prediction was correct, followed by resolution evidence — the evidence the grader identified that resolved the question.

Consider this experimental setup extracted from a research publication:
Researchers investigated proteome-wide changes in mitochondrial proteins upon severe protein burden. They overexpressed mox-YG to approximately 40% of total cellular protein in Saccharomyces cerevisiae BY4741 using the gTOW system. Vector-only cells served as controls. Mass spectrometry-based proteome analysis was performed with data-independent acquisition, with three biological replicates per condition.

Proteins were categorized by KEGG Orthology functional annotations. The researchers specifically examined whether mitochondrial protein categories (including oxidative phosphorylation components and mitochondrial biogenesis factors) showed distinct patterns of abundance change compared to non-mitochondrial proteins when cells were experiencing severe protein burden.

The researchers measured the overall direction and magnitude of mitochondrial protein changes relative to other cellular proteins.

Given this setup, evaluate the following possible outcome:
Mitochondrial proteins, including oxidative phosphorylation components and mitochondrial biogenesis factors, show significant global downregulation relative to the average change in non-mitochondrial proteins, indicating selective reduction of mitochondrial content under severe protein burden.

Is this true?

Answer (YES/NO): NO